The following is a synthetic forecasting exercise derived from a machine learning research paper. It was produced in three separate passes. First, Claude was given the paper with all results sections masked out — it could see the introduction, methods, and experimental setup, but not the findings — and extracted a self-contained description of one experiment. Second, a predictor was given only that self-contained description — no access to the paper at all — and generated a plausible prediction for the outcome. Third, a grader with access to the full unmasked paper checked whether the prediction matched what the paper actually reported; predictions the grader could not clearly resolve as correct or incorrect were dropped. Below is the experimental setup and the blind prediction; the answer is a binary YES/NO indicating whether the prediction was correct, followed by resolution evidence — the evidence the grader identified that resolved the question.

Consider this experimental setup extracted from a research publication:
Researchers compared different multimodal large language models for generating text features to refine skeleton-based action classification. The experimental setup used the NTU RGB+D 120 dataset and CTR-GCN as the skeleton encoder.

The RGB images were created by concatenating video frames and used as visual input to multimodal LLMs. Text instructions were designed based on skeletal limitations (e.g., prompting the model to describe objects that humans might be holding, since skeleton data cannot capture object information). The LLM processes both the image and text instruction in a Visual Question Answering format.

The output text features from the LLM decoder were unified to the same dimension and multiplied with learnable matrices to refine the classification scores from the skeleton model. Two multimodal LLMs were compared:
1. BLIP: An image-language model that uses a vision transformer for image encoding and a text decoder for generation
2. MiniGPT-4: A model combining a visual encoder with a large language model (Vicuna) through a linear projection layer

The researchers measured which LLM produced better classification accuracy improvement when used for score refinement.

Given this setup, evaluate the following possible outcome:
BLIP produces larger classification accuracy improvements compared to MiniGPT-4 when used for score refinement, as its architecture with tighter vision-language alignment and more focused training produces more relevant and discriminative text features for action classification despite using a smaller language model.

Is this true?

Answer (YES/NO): YES